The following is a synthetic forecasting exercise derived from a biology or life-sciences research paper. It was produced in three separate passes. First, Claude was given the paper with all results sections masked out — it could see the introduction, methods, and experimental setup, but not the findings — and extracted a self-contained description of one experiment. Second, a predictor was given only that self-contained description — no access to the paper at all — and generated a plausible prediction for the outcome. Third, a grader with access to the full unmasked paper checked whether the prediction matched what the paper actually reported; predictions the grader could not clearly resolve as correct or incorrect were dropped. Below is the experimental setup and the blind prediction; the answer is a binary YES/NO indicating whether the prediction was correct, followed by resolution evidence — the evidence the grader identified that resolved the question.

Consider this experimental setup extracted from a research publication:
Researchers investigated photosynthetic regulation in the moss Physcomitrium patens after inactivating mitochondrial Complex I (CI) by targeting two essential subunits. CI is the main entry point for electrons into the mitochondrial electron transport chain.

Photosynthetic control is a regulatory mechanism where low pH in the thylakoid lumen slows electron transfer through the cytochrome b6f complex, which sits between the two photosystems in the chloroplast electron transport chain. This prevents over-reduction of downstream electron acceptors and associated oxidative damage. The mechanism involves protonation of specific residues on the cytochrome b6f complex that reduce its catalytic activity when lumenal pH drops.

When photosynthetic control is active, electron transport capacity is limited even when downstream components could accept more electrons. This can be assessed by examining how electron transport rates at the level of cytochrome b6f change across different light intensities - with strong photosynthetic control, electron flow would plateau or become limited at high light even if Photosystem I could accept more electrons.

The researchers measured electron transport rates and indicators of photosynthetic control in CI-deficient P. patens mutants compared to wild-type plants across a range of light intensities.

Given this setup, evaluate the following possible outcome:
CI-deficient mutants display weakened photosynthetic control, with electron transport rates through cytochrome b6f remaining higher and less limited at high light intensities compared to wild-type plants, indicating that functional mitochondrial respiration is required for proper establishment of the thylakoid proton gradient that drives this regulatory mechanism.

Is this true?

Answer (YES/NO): YES